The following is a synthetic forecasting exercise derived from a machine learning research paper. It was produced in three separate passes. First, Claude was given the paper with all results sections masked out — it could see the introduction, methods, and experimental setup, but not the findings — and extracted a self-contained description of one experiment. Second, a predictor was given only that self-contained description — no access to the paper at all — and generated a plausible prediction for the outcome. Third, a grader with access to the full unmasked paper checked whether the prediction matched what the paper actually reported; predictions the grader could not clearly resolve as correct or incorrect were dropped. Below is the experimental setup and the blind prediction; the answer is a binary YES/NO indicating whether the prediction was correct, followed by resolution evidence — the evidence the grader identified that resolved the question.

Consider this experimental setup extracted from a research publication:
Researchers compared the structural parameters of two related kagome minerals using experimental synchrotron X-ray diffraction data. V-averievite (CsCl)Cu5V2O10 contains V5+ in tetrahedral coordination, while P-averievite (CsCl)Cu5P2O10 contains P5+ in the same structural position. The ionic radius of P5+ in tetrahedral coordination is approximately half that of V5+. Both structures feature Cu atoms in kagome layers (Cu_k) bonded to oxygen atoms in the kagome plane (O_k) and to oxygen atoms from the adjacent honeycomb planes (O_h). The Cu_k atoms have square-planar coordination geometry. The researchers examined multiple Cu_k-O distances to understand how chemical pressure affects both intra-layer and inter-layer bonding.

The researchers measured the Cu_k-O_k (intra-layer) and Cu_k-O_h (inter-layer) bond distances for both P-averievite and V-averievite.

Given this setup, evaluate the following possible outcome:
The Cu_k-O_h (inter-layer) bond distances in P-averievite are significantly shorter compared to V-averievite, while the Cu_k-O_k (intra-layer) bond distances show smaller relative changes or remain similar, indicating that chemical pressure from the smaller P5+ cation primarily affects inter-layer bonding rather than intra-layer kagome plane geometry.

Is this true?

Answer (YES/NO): YES